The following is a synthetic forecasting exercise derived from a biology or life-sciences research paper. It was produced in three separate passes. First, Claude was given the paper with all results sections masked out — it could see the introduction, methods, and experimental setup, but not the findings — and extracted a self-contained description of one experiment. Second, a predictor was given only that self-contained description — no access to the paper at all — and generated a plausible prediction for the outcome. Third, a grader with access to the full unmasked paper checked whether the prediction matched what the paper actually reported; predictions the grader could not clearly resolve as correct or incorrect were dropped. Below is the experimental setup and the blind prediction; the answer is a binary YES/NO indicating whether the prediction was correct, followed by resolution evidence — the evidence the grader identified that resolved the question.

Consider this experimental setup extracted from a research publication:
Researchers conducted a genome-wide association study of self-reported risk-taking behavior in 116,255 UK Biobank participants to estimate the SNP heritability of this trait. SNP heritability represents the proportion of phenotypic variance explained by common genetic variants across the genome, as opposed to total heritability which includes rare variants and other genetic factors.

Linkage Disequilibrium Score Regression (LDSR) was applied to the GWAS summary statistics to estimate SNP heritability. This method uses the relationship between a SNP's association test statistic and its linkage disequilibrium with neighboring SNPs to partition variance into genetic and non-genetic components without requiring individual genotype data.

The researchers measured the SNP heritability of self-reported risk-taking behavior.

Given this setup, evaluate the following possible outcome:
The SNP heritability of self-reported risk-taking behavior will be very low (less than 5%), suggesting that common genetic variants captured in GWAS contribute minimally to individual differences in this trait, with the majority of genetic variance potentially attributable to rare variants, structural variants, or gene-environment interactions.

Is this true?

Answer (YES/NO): NO